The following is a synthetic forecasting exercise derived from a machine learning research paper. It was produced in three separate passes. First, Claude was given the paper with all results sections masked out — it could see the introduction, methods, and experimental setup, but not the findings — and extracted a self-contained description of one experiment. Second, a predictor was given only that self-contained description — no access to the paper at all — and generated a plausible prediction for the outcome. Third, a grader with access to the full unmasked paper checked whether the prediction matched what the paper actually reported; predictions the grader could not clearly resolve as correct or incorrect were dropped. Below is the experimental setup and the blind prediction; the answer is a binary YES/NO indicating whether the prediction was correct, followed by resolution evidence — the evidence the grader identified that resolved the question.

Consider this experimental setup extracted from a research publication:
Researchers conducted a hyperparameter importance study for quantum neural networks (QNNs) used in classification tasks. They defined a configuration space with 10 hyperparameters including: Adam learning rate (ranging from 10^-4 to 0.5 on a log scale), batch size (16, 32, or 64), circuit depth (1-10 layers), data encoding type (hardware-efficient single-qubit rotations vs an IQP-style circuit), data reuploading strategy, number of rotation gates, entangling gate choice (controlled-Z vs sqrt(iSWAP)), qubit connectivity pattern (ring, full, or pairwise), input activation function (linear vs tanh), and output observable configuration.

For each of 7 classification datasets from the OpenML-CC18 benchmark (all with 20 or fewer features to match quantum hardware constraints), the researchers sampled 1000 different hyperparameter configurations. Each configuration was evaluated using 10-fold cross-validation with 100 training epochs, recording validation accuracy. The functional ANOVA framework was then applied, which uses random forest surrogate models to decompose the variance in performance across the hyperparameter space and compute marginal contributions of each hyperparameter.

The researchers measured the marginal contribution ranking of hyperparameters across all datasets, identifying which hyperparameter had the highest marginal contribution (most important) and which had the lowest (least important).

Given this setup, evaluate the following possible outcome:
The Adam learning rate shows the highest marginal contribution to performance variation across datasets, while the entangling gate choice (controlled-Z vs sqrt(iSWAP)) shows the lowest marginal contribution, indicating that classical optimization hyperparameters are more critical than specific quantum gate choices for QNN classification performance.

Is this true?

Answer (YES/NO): YES